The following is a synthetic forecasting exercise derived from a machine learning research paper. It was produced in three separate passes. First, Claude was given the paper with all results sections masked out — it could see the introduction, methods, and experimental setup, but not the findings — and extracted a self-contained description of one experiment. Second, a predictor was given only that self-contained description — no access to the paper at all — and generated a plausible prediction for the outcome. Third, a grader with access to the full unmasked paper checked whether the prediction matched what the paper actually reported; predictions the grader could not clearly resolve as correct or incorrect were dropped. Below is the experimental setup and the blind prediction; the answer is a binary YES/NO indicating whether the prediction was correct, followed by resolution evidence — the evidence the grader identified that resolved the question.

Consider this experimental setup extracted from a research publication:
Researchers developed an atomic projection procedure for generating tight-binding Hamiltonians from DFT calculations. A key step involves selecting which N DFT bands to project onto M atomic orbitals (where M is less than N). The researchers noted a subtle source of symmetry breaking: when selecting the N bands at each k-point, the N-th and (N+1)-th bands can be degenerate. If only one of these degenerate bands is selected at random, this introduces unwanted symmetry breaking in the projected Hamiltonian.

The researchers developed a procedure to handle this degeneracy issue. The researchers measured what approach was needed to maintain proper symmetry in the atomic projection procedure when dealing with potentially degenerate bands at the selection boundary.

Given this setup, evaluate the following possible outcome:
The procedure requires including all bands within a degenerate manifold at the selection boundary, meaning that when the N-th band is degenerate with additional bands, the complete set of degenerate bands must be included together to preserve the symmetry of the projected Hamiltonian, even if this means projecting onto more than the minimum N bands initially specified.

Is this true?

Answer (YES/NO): NO